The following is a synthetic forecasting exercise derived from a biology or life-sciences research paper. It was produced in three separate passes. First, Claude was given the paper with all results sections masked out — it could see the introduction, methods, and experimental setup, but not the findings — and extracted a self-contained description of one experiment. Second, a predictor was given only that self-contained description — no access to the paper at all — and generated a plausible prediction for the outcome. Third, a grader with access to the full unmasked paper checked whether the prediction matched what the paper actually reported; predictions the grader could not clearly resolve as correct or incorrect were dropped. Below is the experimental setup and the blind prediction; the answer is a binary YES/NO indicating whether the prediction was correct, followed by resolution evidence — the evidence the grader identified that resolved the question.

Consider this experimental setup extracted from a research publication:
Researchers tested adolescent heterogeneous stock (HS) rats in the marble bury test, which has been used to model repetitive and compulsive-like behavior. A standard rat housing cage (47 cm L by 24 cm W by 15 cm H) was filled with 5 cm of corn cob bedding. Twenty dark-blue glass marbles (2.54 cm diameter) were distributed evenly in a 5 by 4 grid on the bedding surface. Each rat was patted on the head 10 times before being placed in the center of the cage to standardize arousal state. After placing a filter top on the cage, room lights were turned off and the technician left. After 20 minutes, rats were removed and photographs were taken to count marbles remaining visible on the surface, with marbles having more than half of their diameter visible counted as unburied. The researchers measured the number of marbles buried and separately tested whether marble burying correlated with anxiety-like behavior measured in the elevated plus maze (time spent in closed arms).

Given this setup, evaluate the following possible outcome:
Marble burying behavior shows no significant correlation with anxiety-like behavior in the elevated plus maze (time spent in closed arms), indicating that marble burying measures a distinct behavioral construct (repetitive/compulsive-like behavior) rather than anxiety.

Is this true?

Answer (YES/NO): YES